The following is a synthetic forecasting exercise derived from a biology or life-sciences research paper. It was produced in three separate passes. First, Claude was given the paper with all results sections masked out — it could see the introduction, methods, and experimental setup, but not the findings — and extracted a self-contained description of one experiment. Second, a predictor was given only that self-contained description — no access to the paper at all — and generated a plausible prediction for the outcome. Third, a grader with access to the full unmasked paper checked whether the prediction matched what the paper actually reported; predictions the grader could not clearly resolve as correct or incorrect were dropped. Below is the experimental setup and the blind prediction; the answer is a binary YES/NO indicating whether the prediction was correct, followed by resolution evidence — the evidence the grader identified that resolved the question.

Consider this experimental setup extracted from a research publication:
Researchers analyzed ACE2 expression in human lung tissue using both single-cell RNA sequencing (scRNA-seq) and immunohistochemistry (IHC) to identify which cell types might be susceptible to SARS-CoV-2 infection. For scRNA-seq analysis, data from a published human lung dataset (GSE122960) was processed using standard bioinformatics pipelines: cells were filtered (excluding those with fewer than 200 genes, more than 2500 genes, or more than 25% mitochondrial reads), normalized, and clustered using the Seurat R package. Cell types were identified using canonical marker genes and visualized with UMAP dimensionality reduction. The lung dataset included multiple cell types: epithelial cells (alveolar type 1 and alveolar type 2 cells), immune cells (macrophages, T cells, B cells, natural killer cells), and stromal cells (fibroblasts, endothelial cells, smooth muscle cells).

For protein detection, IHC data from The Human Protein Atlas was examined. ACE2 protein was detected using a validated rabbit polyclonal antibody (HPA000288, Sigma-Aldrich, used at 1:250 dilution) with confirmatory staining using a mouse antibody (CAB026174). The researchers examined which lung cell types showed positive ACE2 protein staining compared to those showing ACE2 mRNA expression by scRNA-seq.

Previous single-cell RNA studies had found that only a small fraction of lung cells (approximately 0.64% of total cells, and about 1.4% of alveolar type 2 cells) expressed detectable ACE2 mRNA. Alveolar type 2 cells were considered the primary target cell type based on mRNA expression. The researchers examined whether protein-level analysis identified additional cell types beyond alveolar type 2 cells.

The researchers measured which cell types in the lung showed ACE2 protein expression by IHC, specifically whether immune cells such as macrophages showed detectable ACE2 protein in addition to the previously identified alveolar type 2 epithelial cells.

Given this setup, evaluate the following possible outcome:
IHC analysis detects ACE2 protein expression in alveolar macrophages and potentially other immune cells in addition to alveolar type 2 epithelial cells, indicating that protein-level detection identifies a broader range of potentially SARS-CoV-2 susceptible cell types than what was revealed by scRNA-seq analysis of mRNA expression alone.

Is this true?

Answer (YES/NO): NO